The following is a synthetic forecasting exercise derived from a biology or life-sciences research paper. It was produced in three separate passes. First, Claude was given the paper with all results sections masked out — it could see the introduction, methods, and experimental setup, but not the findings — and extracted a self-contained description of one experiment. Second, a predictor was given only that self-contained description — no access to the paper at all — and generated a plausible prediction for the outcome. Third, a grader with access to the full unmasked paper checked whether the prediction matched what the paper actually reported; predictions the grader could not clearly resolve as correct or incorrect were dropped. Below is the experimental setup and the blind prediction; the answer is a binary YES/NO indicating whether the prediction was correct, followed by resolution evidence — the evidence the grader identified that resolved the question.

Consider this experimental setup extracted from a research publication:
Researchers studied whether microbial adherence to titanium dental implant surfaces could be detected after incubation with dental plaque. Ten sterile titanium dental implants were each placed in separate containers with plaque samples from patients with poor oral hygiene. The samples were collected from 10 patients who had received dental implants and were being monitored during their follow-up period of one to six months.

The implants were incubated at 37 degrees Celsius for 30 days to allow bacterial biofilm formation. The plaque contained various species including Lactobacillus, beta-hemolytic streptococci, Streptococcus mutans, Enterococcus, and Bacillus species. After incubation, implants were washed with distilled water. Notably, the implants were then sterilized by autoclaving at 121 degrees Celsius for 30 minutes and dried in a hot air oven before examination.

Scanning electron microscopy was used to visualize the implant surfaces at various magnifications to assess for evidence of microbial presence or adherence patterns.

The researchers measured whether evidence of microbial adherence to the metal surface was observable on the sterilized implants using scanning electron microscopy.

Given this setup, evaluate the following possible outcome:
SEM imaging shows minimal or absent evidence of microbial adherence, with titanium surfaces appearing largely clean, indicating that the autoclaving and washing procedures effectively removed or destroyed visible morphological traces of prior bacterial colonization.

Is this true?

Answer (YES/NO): NO